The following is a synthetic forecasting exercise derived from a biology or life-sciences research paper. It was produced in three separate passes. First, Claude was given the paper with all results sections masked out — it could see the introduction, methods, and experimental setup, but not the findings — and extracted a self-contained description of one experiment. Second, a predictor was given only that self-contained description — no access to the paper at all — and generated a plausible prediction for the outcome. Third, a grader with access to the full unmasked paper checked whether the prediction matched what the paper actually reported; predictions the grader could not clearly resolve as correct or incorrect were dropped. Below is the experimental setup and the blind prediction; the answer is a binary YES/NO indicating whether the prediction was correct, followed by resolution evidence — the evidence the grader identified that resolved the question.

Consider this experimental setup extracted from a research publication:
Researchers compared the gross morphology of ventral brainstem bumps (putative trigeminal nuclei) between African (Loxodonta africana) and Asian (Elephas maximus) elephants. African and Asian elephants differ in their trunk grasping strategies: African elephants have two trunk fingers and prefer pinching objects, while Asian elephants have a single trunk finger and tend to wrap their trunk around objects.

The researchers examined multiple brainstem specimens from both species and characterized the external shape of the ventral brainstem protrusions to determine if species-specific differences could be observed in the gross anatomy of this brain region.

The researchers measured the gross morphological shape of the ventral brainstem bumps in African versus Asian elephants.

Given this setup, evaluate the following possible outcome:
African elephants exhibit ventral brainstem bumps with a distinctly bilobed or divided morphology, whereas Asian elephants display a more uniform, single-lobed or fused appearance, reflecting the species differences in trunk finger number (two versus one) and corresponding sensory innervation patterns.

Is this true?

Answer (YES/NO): NO